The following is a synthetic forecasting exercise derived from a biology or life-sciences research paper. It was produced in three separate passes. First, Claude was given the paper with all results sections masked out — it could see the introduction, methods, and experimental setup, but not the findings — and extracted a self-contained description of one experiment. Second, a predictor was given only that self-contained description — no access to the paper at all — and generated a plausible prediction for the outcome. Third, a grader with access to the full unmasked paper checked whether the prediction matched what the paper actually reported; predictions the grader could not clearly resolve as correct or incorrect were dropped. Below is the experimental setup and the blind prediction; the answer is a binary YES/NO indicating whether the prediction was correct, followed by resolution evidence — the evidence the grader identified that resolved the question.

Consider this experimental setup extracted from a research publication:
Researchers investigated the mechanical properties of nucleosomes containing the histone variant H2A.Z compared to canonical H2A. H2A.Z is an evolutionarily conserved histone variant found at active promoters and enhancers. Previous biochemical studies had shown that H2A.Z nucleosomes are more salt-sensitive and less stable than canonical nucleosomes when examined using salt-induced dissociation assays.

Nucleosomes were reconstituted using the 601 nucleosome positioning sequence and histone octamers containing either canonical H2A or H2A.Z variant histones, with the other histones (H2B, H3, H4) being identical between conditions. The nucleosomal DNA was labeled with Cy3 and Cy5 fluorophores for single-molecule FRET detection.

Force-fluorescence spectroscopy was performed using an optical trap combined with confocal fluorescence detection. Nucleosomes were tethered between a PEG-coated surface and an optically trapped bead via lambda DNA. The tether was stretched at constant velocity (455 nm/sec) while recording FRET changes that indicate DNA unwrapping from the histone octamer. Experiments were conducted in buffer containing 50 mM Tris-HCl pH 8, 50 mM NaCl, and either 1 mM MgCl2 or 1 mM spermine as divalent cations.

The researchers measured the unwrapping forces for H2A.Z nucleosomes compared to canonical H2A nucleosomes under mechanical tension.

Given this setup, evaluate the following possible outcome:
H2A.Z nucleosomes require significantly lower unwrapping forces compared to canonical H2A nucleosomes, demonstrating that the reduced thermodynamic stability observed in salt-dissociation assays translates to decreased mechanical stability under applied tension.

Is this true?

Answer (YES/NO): NO